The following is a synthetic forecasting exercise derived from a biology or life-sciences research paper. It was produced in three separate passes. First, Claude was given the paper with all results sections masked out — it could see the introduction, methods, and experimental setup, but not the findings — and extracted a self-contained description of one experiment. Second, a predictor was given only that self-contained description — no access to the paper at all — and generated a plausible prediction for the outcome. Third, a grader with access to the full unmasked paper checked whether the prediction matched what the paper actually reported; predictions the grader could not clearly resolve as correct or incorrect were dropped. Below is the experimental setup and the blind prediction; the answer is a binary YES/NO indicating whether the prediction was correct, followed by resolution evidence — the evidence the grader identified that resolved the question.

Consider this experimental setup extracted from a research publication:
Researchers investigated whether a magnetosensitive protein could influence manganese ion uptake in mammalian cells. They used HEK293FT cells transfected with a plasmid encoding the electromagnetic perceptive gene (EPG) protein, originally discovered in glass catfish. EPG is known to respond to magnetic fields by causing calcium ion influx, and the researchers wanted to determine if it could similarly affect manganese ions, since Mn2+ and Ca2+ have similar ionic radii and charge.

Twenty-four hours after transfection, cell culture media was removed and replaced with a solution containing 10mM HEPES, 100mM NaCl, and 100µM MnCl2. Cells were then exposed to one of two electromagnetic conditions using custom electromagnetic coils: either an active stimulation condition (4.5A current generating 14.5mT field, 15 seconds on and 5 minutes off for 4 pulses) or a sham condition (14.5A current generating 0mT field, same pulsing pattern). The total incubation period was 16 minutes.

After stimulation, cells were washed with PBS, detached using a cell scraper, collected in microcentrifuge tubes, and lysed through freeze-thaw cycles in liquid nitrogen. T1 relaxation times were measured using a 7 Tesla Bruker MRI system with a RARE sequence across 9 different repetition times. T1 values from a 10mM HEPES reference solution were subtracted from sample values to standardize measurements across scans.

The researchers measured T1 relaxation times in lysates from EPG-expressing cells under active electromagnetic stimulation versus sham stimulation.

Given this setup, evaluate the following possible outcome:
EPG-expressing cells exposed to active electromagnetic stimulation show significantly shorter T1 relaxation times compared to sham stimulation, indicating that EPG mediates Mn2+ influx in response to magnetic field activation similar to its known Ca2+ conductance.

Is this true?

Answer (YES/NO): YES